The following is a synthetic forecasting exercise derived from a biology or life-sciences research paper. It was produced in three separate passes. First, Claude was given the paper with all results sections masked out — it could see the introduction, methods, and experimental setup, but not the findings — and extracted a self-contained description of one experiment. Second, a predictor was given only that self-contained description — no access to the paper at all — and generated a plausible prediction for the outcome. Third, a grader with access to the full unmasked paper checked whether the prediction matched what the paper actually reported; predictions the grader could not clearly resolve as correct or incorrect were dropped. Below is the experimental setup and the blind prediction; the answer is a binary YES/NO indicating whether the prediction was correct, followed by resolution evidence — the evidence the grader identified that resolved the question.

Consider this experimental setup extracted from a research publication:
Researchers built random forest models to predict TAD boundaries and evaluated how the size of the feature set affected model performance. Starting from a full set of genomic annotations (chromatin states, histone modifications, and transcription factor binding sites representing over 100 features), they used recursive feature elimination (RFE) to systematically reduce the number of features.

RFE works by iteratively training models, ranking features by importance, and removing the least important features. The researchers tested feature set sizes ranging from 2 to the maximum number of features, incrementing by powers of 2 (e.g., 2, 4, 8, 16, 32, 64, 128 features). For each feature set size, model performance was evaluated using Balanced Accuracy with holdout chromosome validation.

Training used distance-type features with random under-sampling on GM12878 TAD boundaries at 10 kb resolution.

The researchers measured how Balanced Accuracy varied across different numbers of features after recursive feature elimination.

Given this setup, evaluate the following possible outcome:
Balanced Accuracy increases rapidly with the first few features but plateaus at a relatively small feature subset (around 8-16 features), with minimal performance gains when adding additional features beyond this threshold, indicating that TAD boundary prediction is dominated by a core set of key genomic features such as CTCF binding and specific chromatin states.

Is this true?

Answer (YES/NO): NO